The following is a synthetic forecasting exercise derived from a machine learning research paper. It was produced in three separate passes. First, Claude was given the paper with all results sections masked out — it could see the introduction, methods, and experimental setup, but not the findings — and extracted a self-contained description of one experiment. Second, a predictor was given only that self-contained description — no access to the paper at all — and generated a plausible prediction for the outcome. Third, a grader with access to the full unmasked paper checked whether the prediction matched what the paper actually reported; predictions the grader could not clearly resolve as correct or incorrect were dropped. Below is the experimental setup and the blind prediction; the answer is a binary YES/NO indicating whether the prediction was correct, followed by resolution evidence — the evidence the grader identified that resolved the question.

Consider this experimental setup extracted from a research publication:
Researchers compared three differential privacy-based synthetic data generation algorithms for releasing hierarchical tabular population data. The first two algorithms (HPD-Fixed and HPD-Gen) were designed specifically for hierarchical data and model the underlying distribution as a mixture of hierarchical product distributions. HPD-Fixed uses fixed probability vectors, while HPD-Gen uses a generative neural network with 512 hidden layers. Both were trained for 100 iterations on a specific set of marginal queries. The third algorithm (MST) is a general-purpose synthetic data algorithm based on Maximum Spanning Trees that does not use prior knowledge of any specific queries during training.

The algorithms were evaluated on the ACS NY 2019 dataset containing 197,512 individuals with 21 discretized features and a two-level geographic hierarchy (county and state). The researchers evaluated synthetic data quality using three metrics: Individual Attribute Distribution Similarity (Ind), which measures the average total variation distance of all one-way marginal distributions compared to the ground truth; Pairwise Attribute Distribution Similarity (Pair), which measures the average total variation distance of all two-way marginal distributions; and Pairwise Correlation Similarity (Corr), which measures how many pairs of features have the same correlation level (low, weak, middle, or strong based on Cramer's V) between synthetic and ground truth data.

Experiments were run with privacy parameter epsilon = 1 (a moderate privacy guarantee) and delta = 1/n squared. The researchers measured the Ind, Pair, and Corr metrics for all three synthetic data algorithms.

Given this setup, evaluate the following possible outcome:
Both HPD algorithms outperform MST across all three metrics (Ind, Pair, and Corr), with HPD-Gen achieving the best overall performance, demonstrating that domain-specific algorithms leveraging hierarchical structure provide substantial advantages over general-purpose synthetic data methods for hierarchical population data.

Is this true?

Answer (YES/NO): NO